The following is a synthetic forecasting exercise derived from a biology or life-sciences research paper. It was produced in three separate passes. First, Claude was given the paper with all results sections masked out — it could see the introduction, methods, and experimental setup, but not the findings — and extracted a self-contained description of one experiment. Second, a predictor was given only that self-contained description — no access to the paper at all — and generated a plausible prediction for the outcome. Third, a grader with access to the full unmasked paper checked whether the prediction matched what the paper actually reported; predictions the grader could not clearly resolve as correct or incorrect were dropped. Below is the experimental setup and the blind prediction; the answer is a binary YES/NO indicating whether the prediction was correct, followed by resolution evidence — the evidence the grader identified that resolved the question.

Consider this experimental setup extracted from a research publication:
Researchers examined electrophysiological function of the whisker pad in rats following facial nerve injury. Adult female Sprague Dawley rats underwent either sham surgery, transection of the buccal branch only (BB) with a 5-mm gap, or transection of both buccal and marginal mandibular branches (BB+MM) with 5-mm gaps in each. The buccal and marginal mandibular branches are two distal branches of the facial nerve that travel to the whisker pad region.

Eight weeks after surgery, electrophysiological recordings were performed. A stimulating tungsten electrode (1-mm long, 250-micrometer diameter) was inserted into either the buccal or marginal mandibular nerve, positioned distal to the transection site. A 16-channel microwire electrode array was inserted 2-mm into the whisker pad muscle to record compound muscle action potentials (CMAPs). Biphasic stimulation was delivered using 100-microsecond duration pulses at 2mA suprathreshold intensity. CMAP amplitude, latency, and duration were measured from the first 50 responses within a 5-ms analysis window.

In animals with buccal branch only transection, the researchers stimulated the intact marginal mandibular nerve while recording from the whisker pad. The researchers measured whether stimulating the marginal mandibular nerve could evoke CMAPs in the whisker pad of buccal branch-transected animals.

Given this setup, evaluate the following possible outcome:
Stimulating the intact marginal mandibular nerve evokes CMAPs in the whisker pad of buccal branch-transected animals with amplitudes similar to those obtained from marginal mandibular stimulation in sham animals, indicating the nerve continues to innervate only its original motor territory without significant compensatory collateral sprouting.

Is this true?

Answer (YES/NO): YES